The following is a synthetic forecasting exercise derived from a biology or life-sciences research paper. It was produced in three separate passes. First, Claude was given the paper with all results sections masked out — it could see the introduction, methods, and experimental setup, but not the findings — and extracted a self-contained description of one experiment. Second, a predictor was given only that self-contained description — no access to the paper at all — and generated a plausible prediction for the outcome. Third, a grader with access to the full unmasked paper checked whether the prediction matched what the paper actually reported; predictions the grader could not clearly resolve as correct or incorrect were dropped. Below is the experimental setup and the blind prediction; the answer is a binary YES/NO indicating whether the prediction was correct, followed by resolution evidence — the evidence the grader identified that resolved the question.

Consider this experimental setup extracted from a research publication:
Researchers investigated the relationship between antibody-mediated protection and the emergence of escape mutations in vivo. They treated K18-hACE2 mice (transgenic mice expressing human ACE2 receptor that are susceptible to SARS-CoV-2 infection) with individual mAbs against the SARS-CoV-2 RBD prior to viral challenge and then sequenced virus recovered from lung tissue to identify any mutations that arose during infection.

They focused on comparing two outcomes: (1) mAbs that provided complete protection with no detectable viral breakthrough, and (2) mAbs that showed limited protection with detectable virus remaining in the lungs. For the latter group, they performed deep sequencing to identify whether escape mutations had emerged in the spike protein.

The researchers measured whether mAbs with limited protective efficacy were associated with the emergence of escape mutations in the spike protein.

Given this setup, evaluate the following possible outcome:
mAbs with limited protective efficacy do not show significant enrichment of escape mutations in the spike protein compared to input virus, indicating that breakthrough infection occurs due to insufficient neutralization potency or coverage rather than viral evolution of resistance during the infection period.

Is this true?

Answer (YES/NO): NO